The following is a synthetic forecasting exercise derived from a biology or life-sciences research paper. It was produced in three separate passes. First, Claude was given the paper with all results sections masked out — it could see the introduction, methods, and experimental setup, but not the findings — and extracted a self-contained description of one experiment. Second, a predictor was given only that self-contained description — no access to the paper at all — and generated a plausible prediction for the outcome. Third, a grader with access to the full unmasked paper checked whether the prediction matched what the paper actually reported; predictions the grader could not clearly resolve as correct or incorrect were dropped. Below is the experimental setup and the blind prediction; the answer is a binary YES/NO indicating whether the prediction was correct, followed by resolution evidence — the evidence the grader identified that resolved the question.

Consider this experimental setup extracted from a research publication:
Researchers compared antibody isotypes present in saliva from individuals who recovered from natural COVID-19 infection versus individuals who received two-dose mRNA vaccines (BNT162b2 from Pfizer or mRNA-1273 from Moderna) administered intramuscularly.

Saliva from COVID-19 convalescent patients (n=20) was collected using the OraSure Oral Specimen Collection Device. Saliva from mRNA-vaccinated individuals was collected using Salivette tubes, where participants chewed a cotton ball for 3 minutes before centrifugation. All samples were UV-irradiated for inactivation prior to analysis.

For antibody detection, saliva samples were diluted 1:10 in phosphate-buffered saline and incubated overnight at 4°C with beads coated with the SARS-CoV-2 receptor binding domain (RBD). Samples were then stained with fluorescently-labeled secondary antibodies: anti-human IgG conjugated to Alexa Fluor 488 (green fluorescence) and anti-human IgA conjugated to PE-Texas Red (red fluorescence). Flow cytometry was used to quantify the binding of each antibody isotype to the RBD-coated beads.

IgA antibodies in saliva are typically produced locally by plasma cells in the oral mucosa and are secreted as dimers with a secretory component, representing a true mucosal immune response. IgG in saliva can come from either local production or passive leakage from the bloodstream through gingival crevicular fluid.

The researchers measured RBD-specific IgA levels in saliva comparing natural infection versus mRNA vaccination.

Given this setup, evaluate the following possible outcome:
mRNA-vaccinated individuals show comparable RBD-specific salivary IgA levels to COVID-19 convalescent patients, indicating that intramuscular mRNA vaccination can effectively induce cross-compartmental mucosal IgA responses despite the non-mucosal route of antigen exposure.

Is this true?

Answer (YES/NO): NO